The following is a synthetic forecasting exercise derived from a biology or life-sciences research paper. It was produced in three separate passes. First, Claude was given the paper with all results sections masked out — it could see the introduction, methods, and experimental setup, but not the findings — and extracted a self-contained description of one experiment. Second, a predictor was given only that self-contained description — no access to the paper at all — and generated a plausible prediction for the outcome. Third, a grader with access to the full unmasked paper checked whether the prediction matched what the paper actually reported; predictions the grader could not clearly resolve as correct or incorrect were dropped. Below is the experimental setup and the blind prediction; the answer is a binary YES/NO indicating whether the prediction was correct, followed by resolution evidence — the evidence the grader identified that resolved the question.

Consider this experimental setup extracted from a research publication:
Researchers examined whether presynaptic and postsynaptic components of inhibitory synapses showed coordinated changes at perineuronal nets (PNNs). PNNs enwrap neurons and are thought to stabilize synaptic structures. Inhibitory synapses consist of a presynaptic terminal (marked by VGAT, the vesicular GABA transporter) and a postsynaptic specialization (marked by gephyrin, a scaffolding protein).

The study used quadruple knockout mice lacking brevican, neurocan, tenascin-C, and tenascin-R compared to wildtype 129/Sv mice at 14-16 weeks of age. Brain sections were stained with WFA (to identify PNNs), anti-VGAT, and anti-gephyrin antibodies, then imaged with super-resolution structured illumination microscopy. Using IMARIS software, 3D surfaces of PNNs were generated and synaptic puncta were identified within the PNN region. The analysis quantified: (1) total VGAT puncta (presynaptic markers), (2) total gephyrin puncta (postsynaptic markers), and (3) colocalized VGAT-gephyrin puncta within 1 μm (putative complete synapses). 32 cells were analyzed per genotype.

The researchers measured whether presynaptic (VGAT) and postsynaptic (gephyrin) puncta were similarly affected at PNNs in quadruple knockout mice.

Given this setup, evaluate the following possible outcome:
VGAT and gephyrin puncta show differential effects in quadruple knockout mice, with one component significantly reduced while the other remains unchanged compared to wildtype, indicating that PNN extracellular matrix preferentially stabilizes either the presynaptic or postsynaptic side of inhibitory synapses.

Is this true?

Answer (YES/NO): YES